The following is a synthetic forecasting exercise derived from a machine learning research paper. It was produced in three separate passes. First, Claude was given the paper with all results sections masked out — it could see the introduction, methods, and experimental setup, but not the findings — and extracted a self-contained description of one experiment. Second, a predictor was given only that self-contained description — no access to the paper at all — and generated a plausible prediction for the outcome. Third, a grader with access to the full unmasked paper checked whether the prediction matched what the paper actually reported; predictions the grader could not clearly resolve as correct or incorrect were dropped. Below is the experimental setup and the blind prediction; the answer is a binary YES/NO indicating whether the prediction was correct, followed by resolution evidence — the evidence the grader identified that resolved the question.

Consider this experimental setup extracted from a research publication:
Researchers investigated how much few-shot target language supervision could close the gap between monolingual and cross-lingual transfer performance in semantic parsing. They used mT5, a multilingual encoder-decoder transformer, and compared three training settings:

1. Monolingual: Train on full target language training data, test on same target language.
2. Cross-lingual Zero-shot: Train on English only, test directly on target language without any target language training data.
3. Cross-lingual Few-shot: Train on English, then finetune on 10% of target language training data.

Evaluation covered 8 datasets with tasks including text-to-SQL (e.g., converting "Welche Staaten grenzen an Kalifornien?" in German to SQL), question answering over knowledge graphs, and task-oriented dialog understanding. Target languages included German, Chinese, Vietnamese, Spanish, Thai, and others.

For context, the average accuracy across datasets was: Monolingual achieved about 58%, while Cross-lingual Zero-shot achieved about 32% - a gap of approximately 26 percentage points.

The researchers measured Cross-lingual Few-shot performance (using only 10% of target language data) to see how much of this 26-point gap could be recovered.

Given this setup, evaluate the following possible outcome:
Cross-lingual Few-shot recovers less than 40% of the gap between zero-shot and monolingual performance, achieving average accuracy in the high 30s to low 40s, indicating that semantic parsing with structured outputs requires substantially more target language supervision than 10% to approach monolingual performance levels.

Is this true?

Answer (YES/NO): NO